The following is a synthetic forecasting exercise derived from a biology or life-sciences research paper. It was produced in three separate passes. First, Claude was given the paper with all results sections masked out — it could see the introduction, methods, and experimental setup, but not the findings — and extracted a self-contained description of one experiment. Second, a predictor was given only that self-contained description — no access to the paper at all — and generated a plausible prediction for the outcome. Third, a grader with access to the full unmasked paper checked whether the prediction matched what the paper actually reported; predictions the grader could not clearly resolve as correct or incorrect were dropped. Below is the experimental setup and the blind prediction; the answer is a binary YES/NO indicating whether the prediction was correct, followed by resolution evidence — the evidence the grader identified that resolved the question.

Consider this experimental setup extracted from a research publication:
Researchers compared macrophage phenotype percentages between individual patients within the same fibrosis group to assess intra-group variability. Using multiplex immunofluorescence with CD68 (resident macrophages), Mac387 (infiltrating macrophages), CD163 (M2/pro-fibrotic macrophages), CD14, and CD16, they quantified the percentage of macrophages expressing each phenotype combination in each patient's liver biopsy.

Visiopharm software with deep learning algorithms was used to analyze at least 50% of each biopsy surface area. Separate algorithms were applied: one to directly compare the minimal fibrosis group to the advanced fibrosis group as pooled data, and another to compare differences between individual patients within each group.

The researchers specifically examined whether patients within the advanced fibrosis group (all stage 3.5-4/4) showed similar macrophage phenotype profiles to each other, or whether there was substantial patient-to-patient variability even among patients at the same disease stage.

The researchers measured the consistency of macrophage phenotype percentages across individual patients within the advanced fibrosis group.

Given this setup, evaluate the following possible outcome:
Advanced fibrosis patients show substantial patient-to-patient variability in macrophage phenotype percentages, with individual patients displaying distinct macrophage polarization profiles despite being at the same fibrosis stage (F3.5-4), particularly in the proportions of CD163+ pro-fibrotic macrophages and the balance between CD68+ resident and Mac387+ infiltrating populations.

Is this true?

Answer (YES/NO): YES